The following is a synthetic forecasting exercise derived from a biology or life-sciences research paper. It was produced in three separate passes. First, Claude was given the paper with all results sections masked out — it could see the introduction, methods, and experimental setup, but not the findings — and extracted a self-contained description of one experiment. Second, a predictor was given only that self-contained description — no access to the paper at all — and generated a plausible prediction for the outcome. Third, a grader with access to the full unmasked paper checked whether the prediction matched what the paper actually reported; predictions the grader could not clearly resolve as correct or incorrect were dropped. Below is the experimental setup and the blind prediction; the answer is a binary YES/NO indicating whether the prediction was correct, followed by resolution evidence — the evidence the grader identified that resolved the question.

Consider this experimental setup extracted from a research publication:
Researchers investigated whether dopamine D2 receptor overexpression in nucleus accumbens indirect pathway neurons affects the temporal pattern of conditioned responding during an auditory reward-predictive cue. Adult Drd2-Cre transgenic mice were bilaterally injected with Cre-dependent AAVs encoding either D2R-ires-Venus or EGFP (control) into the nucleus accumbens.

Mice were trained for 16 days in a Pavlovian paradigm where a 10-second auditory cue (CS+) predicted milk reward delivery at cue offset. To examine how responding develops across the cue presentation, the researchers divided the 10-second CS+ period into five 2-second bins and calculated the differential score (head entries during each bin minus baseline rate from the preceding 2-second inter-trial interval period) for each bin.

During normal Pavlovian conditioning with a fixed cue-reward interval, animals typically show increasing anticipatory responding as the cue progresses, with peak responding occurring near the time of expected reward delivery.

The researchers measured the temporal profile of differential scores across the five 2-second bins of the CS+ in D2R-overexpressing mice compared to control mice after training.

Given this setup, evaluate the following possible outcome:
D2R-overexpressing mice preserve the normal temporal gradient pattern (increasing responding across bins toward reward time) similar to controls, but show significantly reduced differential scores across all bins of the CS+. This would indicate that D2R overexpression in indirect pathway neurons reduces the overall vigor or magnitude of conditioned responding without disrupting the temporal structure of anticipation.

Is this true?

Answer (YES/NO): NO